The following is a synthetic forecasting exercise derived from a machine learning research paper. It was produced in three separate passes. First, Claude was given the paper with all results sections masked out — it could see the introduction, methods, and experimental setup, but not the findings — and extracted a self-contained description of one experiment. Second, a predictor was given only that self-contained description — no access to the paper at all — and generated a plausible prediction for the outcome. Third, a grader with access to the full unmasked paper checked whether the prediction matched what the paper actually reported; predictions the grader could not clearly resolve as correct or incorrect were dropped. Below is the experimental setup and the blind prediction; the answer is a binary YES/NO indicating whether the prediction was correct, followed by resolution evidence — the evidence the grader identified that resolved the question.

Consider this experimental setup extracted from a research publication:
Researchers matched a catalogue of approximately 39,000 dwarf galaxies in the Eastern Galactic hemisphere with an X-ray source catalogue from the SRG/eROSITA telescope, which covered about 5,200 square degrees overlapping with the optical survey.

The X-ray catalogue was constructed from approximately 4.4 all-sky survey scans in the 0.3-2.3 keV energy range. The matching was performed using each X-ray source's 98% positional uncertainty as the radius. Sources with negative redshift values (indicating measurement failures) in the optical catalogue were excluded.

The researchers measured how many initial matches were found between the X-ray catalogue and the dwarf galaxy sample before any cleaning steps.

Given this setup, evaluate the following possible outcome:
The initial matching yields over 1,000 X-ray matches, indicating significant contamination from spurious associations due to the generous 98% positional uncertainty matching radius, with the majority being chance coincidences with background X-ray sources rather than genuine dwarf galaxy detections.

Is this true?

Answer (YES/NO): NO